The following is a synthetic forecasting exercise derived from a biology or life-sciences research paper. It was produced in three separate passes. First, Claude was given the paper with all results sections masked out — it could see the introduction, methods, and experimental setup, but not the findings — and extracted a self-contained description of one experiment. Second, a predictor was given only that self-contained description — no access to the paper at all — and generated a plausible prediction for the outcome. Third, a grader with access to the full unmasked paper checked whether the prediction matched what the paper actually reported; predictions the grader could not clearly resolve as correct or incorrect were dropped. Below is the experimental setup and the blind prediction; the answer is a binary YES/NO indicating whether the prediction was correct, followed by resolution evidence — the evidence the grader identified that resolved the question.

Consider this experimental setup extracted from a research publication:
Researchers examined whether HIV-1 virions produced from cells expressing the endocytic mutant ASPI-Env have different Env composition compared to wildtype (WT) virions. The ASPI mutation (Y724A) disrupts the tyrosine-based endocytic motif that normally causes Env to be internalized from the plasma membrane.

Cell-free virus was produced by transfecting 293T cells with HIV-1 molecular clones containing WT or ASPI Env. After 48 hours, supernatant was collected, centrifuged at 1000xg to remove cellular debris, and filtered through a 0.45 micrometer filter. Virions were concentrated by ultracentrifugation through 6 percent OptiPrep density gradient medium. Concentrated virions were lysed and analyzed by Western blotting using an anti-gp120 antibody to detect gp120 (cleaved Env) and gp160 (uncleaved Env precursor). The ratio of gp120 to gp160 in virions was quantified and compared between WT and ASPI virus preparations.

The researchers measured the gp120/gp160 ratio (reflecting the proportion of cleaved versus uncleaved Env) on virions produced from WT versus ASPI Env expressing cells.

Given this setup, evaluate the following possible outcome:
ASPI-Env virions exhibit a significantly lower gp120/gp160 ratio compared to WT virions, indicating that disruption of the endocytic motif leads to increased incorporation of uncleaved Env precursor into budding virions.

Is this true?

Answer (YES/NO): NO